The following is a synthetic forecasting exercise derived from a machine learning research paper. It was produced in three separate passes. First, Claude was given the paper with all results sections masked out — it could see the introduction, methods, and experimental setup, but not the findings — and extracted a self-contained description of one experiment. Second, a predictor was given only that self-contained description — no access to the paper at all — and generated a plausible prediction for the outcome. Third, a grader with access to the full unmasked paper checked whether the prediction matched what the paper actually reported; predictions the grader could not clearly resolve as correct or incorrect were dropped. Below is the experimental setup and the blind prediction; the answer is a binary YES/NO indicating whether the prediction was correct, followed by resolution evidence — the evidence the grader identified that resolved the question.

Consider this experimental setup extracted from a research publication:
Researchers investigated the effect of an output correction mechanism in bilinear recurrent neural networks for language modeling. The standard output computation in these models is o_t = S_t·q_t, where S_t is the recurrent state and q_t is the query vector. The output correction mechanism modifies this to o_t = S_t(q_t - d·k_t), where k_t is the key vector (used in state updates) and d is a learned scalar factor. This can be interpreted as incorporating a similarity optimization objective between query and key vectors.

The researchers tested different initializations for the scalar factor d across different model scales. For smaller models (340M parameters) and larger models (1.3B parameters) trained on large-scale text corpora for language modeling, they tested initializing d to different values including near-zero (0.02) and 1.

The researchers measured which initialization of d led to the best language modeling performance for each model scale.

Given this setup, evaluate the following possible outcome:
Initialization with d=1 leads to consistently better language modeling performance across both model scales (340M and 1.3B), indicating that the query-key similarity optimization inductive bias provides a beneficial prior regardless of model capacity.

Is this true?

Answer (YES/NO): NO